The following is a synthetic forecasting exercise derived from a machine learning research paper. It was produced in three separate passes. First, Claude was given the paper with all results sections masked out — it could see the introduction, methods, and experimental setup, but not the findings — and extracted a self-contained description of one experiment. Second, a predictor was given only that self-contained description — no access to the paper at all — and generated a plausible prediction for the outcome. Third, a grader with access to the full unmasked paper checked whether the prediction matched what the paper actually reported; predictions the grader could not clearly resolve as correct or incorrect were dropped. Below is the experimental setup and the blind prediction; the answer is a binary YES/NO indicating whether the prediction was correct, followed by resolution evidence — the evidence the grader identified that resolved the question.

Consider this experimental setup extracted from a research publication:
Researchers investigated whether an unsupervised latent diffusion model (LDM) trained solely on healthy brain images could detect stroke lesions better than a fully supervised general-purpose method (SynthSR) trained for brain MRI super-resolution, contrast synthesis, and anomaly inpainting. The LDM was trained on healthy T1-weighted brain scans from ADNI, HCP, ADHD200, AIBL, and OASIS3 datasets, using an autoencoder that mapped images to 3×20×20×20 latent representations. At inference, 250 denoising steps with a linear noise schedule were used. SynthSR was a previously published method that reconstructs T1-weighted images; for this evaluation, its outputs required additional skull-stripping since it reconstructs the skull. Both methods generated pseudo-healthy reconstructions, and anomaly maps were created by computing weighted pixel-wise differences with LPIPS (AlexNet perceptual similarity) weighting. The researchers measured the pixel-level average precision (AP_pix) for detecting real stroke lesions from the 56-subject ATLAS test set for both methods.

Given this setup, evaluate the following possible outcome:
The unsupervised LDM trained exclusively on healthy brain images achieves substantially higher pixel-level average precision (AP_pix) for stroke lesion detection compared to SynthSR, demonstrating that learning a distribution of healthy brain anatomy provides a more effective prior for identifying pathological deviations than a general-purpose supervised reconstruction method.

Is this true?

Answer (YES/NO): NO